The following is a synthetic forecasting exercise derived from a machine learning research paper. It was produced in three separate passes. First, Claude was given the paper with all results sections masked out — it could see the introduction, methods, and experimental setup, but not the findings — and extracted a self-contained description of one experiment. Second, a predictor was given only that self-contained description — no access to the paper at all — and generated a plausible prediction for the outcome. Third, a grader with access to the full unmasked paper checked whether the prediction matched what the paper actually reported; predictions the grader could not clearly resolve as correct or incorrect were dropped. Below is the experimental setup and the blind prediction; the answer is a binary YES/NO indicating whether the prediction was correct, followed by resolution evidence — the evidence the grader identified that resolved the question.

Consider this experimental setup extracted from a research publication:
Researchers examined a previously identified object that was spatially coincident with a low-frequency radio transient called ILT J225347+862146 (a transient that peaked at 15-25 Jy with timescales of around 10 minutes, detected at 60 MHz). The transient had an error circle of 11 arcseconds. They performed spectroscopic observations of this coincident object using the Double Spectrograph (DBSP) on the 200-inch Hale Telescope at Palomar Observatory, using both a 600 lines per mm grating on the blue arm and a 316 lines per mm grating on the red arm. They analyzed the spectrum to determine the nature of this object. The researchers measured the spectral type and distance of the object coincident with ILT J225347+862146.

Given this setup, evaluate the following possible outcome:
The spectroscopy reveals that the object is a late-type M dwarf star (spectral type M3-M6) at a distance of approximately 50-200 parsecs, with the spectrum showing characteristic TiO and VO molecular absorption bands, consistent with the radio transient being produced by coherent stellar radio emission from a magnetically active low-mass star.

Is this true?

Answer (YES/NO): NO